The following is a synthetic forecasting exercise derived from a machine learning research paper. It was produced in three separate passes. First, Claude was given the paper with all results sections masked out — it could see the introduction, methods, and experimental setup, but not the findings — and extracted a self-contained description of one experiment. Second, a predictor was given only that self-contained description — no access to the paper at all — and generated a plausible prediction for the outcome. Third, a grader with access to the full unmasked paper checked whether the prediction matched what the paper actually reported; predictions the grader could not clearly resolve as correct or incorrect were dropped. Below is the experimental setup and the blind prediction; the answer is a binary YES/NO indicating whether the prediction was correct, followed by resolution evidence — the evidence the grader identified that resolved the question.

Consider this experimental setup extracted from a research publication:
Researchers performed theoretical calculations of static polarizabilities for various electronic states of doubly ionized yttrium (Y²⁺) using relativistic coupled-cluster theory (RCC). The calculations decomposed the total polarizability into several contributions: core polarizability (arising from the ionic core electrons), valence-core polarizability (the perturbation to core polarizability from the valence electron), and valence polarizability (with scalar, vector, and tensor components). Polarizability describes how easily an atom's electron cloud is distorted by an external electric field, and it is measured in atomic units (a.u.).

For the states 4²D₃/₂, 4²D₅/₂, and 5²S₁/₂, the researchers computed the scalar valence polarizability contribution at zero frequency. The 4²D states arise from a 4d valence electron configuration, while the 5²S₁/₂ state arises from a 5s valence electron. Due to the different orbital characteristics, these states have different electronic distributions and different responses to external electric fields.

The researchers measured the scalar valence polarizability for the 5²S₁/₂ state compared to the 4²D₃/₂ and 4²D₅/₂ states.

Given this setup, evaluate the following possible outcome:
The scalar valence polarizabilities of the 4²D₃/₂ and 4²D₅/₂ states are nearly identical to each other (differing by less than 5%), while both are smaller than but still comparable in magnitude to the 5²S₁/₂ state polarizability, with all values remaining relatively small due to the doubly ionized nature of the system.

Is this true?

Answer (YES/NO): NO